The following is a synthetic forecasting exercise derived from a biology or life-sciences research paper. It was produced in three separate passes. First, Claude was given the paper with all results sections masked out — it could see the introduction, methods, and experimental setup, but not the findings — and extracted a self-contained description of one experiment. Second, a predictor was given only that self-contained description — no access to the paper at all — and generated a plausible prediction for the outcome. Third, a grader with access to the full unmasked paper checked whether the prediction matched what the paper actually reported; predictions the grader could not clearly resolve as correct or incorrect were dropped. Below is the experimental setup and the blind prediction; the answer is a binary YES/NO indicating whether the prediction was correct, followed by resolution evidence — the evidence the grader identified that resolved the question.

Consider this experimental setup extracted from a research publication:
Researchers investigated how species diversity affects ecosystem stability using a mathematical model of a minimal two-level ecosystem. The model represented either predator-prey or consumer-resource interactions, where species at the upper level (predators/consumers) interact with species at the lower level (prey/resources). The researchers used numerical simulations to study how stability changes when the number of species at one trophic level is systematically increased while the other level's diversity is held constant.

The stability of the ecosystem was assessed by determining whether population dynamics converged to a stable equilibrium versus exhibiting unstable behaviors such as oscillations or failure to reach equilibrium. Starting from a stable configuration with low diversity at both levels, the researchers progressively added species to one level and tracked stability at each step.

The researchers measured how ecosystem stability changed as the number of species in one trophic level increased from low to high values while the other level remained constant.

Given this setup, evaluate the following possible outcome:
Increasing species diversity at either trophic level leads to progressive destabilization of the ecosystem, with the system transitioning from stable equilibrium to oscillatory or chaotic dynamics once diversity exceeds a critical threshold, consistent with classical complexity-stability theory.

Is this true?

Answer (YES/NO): NO